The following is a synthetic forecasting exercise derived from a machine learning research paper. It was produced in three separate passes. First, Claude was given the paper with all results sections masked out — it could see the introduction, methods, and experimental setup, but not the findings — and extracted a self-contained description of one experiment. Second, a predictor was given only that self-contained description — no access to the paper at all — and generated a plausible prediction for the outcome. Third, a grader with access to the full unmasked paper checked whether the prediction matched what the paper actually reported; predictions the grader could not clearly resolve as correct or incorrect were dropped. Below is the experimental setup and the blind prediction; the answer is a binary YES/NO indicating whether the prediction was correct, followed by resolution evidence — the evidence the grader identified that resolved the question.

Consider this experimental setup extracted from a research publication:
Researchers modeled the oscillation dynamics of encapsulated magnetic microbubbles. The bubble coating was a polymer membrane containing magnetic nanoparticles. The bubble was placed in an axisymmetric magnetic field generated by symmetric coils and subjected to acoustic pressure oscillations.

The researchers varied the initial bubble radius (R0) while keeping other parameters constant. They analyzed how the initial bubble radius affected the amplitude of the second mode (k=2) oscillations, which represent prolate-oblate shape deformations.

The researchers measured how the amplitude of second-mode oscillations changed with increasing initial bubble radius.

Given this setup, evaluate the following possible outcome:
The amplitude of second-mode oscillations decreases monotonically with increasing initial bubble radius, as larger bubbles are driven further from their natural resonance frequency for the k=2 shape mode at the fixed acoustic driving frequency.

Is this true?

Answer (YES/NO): NO